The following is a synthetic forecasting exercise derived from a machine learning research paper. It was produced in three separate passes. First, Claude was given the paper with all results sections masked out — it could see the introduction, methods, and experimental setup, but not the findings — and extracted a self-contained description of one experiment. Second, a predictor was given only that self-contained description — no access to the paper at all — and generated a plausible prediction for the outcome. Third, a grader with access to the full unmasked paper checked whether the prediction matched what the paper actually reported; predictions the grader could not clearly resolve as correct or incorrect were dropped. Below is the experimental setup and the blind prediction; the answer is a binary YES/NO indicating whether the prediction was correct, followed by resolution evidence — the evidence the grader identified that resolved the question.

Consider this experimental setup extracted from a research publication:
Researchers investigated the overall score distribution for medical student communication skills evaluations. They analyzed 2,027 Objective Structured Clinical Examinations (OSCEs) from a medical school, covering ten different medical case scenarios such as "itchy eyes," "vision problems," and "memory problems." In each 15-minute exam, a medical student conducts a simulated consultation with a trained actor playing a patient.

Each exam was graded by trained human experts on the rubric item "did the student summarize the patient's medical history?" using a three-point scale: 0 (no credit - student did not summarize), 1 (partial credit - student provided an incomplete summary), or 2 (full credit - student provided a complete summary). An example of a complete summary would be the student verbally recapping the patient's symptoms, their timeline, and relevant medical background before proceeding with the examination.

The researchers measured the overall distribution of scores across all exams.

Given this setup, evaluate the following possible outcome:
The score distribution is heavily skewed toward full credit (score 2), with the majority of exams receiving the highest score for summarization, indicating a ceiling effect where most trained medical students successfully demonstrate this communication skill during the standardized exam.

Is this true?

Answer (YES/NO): YES